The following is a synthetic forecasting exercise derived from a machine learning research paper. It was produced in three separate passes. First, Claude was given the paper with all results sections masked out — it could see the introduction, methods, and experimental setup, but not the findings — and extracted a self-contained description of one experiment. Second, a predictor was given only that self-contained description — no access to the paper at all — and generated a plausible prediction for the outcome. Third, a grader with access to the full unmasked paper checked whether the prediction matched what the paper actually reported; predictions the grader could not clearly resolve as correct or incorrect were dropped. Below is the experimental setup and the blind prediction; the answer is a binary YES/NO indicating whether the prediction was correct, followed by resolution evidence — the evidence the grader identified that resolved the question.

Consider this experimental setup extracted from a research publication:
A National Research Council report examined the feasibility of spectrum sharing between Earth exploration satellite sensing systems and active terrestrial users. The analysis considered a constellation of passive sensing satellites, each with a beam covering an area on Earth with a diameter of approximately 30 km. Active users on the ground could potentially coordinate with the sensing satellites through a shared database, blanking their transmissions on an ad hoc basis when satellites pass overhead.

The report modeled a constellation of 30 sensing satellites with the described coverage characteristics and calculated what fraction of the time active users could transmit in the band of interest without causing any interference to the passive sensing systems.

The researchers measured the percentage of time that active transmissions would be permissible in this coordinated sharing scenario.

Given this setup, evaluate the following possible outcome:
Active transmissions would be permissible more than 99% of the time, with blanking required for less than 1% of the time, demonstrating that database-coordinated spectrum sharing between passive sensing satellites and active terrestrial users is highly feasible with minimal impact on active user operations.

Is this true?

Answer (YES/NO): YES